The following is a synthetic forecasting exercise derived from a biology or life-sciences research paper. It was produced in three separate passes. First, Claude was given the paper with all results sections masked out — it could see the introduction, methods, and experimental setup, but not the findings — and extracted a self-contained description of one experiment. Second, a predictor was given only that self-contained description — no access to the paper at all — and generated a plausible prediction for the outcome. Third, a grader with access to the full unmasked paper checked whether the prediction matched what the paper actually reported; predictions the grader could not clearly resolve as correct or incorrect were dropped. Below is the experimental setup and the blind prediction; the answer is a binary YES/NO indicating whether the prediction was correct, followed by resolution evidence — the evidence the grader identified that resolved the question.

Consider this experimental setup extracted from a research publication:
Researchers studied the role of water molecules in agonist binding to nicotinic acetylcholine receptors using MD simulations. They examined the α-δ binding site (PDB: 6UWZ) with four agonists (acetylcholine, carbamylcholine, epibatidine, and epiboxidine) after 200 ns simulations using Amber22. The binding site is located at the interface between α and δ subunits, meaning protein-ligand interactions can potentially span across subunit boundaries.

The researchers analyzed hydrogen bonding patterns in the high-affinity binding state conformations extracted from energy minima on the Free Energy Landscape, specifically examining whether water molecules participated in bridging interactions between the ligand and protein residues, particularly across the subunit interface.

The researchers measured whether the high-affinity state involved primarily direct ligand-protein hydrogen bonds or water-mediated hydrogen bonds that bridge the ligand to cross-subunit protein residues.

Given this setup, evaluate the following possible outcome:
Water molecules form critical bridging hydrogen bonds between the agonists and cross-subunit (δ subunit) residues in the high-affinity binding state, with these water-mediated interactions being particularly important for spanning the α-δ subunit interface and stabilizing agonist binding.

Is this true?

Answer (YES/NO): YES